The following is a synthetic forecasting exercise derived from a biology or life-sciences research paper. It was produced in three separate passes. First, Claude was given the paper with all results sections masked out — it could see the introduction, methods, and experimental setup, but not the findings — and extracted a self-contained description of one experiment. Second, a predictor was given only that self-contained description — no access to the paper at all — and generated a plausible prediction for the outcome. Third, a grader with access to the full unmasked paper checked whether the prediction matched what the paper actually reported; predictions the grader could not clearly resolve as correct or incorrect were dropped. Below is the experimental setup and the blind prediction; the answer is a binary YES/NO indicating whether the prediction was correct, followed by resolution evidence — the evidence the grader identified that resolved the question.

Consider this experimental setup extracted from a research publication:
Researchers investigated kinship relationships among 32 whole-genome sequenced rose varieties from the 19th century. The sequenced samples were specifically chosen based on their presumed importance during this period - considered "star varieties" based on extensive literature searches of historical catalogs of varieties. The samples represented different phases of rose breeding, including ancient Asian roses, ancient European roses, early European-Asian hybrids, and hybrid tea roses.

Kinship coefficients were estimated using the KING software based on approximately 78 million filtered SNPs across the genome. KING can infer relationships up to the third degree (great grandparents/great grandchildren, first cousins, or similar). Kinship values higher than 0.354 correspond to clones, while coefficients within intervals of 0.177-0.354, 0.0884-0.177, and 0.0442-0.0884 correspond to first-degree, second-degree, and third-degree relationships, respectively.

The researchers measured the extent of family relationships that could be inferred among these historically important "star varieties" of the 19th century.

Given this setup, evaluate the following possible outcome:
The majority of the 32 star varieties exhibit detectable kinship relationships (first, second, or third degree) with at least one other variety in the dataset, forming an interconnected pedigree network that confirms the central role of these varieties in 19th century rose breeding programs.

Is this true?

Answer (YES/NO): YES